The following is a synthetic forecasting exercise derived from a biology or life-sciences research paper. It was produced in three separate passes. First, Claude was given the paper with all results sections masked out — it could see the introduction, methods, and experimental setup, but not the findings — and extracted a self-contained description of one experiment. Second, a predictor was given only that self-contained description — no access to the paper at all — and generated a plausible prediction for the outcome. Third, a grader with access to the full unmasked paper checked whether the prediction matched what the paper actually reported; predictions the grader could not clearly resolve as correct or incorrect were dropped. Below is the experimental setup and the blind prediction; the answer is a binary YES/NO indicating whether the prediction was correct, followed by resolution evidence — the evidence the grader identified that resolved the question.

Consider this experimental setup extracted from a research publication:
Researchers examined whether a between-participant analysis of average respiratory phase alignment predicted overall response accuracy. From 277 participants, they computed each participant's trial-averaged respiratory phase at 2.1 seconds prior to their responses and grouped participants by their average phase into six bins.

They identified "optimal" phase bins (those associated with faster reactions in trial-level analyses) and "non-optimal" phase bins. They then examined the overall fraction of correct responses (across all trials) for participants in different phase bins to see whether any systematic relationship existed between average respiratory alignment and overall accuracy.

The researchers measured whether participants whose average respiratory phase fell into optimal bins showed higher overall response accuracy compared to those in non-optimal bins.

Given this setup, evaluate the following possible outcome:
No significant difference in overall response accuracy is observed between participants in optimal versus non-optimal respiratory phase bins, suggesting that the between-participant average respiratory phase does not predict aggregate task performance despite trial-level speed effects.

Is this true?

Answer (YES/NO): NO